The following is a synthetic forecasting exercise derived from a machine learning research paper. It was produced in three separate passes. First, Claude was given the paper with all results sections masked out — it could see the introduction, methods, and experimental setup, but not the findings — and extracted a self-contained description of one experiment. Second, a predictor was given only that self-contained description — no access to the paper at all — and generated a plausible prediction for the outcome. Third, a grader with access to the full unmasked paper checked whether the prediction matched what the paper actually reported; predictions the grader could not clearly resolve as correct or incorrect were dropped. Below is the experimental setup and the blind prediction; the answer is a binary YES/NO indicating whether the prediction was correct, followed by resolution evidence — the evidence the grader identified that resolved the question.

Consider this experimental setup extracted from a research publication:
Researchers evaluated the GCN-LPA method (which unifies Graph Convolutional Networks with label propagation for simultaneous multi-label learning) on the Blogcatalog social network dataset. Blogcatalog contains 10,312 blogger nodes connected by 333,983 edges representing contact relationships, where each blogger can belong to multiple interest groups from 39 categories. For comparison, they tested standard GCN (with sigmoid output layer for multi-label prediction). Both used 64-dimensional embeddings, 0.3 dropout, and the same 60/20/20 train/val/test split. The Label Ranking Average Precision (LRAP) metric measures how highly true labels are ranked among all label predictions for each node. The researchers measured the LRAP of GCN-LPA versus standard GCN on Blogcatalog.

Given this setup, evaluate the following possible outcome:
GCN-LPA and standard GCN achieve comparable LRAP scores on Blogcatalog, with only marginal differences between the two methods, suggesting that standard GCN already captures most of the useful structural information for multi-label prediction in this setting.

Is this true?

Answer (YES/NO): NO